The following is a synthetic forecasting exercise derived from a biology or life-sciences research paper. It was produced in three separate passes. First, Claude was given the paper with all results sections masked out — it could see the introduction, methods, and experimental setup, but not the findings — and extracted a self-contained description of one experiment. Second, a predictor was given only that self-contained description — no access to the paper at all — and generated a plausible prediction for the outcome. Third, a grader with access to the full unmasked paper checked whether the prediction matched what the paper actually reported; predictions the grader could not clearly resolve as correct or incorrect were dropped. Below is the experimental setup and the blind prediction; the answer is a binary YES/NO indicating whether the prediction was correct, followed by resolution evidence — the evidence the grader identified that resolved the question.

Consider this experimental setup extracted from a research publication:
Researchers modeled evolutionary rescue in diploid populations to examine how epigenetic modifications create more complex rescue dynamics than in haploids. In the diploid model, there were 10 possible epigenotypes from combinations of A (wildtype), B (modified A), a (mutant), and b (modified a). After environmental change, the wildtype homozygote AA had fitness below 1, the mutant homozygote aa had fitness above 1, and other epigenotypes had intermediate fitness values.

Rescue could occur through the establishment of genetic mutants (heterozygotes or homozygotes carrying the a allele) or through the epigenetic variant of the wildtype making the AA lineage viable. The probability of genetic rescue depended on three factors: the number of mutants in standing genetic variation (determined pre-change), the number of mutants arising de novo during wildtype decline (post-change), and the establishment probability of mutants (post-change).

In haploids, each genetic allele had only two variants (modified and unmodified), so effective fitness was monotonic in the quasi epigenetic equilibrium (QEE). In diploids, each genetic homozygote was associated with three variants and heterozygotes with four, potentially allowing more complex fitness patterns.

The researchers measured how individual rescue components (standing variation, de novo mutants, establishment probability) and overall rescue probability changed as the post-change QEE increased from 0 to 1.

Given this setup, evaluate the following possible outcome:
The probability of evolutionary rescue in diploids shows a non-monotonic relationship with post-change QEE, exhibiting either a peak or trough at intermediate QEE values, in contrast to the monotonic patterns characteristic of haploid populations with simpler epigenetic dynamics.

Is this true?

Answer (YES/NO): NO